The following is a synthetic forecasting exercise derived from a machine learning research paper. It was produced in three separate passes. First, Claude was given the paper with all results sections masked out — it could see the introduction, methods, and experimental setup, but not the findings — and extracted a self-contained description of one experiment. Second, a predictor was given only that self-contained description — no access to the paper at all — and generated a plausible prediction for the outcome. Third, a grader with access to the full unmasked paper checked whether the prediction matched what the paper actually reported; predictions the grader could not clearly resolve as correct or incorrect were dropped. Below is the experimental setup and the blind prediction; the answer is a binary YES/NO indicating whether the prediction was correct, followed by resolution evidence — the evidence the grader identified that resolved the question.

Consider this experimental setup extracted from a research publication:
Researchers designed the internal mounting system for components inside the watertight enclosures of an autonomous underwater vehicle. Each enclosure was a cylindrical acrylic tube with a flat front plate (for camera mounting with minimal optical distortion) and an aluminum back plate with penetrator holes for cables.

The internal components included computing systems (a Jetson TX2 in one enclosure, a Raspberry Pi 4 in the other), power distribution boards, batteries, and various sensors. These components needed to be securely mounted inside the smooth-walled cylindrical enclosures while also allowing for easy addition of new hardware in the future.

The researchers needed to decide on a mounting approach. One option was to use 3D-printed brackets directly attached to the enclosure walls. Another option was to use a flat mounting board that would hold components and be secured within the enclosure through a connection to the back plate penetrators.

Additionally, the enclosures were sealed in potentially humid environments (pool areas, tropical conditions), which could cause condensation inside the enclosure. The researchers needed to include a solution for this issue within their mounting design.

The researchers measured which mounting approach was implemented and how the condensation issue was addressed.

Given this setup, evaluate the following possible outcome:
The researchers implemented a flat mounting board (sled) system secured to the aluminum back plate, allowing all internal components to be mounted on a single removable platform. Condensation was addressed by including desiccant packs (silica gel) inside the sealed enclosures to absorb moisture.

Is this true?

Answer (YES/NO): YES